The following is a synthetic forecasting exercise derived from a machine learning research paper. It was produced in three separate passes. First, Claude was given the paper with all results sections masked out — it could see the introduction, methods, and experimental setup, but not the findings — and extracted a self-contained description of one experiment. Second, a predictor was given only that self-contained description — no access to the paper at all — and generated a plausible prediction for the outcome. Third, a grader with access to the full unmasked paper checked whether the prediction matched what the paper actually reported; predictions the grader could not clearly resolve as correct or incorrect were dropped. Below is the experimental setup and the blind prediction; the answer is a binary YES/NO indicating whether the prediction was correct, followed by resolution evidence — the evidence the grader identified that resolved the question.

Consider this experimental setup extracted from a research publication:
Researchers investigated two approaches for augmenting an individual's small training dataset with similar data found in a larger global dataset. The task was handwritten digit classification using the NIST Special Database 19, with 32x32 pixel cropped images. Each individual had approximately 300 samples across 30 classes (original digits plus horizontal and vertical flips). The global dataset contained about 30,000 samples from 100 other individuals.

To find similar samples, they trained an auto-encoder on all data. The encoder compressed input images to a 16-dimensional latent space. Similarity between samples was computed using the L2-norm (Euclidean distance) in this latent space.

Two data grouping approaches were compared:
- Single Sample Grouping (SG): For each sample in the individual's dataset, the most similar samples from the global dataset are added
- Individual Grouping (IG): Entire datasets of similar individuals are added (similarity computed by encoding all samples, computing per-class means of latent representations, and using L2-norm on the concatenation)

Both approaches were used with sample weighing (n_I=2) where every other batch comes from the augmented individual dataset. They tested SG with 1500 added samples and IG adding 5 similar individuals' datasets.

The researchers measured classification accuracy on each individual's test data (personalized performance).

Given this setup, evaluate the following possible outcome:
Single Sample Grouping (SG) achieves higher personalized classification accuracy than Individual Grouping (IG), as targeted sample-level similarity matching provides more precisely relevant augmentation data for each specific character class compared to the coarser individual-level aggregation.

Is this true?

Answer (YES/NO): YES